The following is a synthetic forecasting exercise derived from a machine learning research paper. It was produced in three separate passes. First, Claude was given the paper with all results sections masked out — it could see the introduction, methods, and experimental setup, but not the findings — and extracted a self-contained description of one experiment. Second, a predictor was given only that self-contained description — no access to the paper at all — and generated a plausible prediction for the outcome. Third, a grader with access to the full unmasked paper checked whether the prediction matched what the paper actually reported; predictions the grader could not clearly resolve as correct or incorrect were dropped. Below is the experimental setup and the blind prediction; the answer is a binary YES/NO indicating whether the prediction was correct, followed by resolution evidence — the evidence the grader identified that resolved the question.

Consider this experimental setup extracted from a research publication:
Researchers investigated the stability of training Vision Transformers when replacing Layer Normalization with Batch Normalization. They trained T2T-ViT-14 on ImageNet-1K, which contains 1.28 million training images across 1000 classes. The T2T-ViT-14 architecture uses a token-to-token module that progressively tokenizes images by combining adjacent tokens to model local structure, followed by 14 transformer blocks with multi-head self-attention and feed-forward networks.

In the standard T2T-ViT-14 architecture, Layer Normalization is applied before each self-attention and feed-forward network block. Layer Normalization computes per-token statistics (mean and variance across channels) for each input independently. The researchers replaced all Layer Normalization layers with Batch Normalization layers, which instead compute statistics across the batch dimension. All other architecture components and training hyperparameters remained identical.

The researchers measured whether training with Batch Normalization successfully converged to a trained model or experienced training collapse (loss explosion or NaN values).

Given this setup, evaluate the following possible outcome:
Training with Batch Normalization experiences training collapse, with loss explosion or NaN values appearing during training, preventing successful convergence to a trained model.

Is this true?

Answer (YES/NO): NO